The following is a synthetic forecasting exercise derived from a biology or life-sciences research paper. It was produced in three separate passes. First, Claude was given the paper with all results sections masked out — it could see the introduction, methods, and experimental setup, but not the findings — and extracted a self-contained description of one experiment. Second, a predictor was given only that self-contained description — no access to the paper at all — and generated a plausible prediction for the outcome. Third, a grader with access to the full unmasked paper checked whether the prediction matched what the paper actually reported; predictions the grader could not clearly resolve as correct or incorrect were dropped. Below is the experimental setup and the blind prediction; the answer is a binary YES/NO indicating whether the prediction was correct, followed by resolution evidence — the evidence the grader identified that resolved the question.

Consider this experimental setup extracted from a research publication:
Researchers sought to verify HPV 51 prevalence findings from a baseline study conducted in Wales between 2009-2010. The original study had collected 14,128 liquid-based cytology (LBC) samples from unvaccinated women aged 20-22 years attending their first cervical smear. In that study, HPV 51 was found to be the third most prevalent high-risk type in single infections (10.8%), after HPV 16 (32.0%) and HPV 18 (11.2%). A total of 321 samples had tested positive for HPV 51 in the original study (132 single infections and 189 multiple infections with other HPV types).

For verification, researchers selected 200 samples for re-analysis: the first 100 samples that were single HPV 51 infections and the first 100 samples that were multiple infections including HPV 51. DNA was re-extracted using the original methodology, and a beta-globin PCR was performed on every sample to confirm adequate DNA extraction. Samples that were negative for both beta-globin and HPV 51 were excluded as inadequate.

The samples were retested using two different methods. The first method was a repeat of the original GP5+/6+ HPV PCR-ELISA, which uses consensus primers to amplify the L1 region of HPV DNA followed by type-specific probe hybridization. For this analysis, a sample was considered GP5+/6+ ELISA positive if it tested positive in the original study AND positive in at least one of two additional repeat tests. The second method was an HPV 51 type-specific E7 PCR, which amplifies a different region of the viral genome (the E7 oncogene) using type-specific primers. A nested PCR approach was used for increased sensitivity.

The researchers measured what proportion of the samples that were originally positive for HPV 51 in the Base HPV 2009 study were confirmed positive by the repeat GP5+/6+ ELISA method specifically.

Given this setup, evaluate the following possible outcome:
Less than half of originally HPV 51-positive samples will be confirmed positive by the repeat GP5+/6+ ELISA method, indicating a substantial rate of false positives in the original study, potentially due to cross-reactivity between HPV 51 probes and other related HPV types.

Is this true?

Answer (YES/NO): NO